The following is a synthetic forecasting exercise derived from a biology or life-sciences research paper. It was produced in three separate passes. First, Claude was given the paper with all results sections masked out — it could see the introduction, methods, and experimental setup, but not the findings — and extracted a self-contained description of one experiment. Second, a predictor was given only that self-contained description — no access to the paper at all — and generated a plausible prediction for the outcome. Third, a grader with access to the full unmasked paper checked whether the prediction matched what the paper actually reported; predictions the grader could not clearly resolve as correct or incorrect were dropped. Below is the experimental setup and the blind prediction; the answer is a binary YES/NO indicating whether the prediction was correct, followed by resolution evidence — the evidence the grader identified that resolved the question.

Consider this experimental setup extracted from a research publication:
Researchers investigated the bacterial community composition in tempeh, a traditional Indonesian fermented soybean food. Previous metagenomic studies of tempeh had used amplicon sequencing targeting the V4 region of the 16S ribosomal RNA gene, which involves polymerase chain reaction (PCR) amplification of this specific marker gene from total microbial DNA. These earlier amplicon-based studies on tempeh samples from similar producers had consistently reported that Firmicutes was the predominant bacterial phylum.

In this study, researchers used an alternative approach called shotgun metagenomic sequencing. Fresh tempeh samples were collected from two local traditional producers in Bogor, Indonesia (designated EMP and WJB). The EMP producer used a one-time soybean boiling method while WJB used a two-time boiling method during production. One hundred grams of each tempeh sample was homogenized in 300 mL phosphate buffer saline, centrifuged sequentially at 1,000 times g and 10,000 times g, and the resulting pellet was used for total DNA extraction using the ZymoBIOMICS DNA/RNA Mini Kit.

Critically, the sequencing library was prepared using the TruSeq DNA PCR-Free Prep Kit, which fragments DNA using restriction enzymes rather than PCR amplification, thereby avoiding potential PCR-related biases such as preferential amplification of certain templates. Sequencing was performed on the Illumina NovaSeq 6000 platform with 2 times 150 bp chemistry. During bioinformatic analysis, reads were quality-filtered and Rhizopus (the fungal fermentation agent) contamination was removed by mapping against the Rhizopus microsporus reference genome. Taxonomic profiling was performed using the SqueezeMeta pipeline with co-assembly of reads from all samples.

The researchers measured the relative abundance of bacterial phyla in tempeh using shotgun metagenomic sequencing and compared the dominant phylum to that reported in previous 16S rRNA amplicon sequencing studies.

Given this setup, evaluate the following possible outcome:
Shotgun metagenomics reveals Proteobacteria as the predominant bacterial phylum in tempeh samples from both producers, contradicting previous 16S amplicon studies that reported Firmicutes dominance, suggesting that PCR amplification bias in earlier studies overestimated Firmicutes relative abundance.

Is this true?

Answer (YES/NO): YES